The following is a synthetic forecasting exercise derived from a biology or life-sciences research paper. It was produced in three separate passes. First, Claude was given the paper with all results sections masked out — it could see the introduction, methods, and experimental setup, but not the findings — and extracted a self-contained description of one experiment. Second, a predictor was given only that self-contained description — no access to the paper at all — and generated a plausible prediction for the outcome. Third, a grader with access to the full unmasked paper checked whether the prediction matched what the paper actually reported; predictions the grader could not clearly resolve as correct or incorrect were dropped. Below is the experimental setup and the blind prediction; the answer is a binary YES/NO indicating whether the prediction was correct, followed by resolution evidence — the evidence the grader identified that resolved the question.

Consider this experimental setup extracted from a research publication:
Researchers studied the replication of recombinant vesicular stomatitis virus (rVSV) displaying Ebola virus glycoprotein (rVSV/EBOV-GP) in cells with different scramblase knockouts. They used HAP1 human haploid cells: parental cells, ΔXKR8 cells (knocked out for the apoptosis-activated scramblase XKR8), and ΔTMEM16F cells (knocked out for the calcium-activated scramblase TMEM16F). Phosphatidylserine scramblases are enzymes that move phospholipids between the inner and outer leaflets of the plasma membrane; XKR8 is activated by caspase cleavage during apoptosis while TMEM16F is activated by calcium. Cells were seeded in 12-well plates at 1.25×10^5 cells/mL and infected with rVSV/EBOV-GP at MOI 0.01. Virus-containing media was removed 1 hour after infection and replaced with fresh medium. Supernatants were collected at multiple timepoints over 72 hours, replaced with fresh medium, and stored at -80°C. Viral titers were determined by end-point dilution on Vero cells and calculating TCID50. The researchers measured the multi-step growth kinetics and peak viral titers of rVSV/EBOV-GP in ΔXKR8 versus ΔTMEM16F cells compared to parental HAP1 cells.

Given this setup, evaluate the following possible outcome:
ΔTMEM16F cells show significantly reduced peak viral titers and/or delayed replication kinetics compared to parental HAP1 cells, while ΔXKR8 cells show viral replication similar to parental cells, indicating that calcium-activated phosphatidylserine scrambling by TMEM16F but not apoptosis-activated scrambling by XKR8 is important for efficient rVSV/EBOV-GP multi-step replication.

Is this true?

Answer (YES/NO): NO